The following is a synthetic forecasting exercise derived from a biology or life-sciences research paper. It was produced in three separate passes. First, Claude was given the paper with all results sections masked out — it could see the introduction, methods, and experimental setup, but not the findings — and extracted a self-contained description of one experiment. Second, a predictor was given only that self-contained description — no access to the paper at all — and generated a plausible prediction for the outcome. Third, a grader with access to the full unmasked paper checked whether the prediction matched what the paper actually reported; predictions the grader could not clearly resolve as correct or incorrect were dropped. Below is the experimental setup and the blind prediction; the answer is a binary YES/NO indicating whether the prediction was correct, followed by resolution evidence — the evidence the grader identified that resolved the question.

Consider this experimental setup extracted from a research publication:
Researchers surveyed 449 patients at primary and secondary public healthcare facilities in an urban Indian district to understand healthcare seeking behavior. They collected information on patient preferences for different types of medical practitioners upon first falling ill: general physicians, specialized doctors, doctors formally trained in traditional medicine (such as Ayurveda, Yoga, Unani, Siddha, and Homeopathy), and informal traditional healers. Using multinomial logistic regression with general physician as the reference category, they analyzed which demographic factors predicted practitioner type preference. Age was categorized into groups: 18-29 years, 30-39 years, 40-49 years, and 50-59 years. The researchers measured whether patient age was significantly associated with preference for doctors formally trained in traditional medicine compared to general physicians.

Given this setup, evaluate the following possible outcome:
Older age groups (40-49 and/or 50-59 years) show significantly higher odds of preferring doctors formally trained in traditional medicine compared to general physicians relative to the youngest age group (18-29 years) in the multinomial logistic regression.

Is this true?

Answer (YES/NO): YES